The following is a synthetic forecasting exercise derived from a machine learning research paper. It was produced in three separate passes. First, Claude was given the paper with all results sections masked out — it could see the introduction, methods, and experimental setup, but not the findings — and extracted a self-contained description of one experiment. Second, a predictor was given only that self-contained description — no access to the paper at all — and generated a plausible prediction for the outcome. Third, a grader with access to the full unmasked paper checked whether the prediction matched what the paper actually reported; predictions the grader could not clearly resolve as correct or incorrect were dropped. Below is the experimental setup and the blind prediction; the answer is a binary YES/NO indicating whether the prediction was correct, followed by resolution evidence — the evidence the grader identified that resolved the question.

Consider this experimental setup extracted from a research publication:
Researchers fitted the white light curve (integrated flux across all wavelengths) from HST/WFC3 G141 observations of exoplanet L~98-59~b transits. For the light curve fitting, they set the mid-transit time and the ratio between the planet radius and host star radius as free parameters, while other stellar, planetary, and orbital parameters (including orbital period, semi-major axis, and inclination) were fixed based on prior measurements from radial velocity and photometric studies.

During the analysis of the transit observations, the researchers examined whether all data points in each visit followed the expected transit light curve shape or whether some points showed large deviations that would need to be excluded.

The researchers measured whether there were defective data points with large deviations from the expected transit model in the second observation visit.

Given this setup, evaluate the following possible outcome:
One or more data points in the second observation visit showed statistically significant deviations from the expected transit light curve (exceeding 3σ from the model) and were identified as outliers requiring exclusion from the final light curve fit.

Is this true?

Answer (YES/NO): NO